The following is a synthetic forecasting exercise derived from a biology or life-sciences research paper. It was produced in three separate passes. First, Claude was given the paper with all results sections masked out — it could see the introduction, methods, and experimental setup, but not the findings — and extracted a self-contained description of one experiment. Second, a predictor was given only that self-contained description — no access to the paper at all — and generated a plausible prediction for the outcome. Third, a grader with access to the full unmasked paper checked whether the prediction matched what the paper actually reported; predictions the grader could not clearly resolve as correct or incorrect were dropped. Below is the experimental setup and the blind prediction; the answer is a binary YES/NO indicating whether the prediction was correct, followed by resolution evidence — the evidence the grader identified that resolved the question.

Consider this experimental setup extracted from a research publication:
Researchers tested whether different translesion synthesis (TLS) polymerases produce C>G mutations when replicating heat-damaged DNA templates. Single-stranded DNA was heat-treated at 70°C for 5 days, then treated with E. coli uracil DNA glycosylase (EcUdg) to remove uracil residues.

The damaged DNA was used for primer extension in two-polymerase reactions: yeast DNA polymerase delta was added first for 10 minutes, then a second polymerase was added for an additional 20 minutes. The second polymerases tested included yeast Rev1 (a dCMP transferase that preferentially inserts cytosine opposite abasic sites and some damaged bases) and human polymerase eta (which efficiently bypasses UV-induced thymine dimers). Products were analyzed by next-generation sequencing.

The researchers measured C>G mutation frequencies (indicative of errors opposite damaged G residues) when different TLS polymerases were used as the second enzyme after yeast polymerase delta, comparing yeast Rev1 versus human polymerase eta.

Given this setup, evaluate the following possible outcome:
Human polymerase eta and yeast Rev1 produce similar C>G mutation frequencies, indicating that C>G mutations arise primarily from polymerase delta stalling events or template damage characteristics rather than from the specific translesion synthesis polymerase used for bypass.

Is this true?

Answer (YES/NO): NO